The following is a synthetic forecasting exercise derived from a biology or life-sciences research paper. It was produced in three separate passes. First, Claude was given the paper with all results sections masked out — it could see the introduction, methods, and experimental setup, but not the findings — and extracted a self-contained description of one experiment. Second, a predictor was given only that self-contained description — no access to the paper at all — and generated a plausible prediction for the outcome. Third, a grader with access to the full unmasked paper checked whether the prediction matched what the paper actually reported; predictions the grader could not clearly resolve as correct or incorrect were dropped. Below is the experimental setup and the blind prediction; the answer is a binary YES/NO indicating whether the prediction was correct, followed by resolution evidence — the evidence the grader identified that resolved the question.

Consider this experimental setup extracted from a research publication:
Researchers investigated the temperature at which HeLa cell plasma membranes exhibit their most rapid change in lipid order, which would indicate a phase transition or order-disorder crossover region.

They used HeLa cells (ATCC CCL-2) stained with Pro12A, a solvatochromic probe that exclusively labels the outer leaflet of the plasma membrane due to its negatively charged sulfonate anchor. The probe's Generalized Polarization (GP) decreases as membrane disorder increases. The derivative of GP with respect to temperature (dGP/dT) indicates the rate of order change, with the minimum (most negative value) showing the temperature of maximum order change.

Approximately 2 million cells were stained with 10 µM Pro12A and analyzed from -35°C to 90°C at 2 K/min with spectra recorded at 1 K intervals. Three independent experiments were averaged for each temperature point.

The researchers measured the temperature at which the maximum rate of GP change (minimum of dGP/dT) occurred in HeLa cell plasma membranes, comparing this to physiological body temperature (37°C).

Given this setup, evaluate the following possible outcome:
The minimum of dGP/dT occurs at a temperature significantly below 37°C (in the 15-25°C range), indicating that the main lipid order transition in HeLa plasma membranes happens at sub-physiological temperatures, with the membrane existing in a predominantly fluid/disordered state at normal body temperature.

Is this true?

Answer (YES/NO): NO